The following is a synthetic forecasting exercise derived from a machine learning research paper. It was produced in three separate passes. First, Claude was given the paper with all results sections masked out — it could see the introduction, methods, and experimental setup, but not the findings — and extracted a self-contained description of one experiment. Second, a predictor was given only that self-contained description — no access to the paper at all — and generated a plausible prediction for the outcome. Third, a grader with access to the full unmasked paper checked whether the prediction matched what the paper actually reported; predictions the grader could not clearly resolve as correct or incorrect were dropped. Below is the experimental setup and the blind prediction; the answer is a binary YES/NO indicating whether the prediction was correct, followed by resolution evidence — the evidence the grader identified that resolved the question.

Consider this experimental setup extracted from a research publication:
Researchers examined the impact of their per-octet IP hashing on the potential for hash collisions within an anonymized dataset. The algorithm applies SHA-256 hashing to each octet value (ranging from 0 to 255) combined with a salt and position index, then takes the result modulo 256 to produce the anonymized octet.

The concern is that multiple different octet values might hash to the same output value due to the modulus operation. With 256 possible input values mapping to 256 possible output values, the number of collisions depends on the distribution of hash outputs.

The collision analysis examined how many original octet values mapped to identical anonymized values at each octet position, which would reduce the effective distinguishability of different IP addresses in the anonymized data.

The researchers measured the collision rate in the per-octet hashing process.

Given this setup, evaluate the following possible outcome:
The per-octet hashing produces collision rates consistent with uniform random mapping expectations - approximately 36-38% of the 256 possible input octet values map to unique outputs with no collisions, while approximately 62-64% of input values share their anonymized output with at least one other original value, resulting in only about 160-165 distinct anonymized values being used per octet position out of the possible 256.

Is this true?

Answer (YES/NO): NO